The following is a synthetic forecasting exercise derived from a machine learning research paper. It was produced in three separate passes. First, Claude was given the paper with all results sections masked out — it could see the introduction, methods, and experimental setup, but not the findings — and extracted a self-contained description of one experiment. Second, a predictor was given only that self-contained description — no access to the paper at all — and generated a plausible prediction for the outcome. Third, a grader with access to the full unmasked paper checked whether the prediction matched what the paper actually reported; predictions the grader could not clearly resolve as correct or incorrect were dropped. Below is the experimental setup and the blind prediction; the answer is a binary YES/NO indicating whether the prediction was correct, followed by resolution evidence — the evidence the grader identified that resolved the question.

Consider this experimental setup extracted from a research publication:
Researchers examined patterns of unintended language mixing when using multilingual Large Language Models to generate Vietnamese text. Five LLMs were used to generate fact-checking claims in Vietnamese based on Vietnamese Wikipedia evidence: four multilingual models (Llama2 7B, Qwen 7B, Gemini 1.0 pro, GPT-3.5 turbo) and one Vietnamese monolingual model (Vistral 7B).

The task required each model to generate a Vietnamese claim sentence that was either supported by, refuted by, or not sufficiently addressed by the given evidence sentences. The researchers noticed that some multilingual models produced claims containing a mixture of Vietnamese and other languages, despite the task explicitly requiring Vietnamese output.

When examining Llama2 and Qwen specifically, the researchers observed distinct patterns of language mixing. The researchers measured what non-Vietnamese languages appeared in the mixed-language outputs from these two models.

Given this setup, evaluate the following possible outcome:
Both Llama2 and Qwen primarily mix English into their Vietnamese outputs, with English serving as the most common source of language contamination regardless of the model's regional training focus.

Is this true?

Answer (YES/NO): NO